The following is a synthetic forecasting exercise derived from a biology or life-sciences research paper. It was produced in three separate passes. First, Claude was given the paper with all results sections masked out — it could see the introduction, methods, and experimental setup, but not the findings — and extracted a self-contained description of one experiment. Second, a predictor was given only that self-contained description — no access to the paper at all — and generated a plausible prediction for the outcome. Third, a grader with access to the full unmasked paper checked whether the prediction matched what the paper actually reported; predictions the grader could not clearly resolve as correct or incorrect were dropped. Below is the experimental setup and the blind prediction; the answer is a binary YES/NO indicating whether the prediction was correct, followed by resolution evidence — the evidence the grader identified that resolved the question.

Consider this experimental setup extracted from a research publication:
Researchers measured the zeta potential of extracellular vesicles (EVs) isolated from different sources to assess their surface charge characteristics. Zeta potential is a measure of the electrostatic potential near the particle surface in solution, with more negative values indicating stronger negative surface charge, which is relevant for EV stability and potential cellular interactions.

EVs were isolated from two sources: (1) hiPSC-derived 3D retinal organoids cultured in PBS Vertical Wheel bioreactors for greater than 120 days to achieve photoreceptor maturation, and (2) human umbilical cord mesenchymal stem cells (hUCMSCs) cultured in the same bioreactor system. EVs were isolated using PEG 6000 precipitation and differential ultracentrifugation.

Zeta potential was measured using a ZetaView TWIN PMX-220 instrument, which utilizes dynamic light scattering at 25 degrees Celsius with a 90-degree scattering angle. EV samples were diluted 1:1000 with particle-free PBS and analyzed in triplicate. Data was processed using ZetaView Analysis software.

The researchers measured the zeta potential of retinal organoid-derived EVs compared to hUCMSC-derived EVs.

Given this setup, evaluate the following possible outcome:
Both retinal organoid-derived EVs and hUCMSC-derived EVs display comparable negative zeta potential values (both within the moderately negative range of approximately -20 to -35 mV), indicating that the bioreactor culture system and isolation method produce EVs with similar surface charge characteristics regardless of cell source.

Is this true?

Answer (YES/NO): NO